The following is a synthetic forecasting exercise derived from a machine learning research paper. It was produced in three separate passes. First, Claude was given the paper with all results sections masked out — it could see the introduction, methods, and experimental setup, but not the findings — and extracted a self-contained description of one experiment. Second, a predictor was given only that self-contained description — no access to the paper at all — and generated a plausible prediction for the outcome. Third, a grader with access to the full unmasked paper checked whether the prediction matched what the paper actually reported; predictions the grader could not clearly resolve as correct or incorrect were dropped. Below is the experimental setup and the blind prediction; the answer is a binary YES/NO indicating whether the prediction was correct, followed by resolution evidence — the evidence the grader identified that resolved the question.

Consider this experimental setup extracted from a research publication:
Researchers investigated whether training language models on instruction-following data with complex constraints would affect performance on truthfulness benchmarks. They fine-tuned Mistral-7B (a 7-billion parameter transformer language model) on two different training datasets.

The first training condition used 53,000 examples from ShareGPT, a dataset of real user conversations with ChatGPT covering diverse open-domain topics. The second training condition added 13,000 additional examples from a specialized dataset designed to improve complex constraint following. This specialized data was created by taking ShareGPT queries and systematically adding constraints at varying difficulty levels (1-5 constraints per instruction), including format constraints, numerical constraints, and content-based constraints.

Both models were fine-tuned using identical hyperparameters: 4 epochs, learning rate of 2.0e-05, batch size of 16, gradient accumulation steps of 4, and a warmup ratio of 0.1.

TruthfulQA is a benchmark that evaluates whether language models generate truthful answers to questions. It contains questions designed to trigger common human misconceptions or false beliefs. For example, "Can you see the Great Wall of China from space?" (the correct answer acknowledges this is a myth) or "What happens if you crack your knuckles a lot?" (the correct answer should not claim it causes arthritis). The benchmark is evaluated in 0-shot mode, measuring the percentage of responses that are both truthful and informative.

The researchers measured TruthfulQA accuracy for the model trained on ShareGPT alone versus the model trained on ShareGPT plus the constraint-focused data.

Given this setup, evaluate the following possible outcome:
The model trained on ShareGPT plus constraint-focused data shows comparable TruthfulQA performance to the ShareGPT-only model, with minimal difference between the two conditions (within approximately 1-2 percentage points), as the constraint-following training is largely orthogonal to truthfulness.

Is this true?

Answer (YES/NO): NO